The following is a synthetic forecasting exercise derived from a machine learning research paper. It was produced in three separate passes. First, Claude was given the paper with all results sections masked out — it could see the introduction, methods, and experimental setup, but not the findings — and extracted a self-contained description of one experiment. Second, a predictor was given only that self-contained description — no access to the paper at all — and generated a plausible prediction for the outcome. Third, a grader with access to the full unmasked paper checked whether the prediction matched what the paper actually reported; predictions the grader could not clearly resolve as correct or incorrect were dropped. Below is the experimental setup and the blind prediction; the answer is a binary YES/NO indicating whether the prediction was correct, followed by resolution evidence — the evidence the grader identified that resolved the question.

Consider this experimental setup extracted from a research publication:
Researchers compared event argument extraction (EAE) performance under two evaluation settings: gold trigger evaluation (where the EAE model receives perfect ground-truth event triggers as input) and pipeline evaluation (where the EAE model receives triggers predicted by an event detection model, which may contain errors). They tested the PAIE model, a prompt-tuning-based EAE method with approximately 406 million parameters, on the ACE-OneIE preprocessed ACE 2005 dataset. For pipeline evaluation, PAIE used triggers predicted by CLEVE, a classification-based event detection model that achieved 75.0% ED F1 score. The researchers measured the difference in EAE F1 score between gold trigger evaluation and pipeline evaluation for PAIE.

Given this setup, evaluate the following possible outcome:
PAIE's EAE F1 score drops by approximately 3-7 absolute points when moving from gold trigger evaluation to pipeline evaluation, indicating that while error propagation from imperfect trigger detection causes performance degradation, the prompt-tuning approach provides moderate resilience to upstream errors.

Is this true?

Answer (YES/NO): NO